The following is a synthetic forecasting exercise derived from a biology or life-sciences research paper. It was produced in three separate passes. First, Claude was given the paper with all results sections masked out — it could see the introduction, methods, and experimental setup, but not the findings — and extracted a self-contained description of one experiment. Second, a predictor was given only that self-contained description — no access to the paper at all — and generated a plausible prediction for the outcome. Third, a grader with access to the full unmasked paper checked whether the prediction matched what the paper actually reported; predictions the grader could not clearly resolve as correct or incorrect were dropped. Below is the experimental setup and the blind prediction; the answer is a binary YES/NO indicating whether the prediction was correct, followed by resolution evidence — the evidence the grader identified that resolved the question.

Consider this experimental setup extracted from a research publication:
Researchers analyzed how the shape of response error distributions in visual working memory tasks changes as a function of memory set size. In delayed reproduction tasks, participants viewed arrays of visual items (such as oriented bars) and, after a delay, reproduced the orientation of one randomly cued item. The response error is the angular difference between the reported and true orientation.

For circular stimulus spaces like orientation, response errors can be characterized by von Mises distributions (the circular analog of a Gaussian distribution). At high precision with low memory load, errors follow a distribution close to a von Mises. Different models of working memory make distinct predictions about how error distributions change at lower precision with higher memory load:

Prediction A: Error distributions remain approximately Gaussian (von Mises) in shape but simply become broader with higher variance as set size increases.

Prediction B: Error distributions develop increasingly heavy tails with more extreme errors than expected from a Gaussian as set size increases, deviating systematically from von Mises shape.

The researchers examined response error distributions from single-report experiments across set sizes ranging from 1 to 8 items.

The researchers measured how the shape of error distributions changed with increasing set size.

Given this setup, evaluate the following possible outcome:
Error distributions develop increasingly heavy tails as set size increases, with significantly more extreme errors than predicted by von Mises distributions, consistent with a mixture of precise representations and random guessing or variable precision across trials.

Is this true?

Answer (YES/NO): YES